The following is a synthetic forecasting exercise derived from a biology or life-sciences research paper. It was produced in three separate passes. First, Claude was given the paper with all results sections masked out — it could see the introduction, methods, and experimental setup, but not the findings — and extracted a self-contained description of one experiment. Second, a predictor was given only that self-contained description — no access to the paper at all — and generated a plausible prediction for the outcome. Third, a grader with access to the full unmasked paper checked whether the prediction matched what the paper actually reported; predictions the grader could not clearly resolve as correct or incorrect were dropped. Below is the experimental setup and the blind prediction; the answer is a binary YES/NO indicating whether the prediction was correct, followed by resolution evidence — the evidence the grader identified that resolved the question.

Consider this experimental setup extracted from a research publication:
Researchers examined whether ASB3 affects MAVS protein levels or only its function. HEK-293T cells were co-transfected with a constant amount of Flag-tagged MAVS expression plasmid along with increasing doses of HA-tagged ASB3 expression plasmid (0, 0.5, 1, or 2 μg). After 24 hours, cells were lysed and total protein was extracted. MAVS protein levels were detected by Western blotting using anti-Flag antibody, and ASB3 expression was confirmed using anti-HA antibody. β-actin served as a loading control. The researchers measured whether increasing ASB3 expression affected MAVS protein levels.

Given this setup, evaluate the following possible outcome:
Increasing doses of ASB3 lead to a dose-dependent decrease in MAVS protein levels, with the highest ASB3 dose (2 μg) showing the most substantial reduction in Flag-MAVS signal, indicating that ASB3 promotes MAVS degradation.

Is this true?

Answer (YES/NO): YES